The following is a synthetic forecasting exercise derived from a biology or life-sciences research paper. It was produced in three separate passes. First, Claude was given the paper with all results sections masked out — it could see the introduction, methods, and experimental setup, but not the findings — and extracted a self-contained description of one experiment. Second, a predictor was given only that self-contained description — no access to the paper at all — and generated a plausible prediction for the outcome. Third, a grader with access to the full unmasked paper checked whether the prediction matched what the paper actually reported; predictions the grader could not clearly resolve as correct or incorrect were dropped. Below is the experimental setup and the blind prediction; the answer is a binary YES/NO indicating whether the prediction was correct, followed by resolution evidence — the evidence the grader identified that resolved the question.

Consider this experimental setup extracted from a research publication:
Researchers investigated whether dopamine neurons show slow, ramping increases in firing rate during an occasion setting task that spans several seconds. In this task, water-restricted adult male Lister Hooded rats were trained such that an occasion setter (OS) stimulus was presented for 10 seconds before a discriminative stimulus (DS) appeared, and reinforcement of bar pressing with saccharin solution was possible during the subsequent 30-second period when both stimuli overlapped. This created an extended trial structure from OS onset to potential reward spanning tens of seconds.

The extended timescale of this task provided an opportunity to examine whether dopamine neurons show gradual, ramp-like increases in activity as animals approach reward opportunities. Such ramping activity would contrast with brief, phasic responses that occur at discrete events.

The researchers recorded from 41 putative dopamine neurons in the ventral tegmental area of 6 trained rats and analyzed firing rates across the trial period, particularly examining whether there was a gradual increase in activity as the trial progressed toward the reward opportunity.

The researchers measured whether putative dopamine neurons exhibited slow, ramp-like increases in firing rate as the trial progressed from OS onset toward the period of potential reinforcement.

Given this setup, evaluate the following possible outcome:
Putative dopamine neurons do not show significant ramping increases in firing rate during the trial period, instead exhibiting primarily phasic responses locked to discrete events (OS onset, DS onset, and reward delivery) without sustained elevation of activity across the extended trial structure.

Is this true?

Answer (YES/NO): YES